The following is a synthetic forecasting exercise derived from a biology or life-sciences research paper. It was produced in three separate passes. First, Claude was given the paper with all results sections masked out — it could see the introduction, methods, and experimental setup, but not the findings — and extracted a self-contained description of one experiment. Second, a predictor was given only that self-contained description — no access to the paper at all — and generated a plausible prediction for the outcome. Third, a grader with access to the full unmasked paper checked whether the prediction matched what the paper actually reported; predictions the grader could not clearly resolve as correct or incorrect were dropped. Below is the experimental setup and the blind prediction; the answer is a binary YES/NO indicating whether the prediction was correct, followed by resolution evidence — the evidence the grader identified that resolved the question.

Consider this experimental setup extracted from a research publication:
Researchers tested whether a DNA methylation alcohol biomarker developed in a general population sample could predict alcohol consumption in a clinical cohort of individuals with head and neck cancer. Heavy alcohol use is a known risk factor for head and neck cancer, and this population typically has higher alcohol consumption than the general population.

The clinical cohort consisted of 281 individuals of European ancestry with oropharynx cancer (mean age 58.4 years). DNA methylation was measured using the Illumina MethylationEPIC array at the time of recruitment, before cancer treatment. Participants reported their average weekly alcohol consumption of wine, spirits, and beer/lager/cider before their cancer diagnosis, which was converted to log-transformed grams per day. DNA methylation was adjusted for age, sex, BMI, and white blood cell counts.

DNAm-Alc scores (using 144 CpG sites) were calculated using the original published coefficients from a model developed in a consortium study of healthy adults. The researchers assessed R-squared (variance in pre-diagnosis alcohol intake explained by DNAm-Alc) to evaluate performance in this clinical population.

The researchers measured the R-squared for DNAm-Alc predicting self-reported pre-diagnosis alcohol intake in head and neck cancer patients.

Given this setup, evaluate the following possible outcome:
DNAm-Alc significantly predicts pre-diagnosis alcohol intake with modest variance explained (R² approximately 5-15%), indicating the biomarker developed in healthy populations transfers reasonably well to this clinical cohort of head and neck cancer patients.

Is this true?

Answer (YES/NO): YES